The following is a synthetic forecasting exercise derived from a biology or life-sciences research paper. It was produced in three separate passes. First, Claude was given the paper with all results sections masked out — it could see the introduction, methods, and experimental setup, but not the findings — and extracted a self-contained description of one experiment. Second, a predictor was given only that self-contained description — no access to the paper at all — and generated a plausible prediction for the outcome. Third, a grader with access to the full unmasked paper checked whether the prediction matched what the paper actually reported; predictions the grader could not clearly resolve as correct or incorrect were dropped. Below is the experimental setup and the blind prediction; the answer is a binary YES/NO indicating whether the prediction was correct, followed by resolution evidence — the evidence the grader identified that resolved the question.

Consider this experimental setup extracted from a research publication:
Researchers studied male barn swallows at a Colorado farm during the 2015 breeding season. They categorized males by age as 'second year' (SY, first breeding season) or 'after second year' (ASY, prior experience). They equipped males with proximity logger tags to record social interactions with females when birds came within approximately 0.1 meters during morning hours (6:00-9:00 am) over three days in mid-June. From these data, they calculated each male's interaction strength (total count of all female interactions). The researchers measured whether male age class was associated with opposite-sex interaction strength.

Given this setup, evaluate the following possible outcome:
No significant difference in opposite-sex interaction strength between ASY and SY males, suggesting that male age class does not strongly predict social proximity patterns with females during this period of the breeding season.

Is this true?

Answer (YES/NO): YES